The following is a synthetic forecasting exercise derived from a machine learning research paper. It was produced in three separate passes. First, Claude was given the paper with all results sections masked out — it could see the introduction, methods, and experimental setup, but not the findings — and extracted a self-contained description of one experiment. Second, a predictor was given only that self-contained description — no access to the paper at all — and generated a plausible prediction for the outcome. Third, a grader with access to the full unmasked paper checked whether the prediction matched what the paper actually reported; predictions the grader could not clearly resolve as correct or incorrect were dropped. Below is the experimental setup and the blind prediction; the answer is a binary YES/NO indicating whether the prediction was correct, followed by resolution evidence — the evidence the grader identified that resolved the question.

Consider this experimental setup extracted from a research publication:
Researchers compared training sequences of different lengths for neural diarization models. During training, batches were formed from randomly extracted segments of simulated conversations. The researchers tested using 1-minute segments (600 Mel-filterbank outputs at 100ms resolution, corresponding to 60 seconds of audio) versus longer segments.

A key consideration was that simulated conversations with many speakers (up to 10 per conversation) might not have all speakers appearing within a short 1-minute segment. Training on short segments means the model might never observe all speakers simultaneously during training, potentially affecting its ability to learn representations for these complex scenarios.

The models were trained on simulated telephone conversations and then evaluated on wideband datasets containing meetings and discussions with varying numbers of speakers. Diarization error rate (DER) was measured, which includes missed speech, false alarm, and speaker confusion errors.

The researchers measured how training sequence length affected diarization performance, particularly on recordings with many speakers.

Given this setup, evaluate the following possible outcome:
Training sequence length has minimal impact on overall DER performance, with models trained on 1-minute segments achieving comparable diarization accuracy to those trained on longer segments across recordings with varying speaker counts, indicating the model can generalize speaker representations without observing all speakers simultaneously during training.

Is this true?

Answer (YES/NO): NO